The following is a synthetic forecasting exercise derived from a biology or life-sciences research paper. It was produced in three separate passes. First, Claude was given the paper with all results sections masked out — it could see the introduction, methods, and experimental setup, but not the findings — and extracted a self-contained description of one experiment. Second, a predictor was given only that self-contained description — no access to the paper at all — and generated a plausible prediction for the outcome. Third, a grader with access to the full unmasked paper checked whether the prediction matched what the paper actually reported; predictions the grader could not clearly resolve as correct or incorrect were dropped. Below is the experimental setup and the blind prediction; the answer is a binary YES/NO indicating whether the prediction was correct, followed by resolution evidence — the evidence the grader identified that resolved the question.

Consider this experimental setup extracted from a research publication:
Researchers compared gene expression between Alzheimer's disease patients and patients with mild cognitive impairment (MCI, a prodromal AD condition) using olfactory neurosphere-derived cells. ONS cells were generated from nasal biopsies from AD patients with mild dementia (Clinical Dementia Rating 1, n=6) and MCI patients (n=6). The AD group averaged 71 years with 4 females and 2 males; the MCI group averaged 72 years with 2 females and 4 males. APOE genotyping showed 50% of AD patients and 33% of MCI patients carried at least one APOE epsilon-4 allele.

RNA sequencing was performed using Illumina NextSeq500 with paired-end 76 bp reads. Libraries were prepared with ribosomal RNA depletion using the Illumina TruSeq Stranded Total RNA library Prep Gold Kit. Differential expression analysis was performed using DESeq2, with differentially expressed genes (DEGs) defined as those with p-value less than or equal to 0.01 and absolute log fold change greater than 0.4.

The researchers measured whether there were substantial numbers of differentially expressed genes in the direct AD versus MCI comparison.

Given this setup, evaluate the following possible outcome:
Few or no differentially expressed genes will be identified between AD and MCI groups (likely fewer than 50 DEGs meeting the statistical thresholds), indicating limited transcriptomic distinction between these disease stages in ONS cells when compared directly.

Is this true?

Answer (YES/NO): NO